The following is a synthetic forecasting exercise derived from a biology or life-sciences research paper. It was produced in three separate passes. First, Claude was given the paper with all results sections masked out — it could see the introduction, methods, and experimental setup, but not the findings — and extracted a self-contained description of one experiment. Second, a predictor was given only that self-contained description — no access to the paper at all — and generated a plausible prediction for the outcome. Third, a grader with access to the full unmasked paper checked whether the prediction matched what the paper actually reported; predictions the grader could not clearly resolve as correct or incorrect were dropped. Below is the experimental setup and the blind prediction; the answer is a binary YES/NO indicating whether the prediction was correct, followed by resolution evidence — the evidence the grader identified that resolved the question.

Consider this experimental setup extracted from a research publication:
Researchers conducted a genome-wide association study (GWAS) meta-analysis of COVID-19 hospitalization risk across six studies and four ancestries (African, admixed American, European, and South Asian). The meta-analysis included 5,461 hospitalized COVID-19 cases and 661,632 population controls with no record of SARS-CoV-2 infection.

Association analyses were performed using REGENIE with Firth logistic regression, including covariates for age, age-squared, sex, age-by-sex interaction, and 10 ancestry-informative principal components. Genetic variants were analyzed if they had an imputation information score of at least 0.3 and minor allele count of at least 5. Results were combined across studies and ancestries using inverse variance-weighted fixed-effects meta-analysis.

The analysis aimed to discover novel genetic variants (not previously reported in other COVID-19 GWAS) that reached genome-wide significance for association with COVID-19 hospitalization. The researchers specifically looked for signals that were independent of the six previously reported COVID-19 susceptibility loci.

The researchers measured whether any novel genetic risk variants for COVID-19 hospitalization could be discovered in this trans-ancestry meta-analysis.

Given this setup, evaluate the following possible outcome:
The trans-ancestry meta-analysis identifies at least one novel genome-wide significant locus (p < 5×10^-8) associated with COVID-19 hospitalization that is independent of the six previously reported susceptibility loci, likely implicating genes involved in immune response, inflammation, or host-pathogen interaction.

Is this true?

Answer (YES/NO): YES